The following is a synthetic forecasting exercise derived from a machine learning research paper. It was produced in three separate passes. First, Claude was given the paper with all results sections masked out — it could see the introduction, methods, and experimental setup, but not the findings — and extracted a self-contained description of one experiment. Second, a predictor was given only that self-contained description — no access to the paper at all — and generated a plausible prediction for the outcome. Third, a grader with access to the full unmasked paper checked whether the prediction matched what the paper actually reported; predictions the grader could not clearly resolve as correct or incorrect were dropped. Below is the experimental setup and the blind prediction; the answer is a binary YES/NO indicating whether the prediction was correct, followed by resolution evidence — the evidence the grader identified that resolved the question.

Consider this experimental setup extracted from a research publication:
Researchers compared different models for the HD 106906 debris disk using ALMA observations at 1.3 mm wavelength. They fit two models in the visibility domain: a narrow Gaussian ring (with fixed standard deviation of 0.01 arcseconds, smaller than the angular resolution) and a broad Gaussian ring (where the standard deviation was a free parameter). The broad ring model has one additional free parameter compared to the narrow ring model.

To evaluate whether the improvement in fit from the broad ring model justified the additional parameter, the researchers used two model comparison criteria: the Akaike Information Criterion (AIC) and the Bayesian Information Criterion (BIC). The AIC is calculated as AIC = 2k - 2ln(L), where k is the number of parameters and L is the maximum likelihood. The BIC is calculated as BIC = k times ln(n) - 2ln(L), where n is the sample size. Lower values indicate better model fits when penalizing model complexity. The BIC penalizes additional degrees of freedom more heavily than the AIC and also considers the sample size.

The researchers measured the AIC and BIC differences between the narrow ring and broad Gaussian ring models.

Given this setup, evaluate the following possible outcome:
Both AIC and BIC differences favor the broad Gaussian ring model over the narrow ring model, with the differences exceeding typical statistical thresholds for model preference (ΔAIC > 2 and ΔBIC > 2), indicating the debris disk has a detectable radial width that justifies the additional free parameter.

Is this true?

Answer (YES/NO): NO